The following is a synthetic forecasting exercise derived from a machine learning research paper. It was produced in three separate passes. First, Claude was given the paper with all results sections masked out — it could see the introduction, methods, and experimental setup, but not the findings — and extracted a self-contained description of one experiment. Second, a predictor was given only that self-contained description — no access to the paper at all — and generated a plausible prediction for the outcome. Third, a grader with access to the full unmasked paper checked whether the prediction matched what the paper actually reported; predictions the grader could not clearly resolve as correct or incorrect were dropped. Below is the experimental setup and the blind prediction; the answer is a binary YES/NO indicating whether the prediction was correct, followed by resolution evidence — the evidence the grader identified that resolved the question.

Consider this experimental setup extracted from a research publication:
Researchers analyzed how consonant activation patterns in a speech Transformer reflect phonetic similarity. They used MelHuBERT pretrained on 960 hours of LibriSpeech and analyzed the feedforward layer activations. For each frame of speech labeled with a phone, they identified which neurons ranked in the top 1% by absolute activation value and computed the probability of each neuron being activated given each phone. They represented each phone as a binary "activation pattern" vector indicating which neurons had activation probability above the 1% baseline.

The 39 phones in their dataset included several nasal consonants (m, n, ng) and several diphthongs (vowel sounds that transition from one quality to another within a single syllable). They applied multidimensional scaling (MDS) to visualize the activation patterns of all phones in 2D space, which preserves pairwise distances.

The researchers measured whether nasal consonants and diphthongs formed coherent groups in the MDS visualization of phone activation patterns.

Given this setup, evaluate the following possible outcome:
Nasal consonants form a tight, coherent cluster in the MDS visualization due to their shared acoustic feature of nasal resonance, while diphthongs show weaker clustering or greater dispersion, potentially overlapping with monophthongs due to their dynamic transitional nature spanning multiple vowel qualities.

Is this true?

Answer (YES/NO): NO